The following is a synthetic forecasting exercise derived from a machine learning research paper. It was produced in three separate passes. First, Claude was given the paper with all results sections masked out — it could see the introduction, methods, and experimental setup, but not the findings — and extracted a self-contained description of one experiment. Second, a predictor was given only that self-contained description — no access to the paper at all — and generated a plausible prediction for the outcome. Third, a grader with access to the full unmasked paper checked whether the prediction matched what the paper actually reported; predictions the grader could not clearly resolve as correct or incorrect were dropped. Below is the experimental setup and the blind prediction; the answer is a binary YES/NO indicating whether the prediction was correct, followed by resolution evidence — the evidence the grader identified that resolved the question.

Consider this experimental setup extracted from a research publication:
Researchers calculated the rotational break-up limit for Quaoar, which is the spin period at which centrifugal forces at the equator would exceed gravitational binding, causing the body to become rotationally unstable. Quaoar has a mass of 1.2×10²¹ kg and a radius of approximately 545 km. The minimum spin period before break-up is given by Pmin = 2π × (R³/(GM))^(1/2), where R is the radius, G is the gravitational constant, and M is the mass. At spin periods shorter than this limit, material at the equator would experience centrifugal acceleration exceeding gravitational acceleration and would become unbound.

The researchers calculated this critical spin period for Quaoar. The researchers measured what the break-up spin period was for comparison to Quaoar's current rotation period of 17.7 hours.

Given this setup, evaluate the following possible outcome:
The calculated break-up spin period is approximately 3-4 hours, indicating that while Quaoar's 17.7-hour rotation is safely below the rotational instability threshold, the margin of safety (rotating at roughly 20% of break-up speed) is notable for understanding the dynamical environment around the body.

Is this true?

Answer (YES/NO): NO